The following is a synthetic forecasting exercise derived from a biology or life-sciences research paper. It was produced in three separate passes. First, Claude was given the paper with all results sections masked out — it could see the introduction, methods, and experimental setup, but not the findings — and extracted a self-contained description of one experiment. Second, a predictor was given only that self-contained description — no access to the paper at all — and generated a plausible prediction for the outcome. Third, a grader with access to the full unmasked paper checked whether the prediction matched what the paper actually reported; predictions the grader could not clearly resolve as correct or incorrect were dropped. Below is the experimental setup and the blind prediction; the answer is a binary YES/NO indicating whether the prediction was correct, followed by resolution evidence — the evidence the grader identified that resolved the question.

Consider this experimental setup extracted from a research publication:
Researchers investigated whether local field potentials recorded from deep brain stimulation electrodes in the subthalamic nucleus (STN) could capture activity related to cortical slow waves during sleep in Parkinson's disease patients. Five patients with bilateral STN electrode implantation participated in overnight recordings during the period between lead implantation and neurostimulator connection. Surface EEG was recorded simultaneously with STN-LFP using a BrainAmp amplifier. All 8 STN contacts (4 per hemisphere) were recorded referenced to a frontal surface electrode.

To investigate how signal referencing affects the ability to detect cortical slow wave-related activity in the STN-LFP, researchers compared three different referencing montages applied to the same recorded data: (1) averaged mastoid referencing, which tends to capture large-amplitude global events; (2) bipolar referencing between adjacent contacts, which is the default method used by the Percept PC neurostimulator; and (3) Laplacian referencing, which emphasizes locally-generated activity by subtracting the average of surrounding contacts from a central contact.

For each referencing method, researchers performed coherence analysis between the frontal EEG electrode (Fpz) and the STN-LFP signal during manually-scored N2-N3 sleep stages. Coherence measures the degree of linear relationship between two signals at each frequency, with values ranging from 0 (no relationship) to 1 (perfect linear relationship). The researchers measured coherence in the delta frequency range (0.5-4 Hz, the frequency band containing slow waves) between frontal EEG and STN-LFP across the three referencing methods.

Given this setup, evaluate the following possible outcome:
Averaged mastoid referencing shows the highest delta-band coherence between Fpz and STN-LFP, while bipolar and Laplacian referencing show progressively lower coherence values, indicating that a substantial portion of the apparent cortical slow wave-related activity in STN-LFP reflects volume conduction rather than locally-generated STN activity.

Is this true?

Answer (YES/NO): NO